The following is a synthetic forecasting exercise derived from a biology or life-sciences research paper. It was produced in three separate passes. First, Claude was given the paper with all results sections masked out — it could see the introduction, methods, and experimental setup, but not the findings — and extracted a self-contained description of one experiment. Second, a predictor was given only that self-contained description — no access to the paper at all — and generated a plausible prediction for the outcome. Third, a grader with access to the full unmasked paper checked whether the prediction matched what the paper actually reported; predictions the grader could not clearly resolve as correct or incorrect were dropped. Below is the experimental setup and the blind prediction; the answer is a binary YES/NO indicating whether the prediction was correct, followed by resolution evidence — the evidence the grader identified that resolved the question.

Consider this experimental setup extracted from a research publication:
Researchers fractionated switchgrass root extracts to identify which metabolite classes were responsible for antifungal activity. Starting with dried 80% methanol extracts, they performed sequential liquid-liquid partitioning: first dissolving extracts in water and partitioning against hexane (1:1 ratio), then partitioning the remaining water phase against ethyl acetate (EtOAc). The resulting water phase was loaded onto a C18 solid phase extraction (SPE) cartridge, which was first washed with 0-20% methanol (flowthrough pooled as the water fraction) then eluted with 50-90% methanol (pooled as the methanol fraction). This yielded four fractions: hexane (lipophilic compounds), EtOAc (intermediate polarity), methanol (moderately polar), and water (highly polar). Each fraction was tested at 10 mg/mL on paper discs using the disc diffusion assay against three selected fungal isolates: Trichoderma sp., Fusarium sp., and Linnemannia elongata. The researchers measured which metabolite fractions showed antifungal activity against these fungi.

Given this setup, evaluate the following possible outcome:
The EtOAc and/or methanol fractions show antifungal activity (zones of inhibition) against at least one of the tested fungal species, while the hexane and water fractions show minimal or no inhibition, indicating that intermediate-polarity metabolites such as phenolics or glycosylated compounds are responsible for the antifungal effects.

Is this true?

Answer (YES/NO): NO